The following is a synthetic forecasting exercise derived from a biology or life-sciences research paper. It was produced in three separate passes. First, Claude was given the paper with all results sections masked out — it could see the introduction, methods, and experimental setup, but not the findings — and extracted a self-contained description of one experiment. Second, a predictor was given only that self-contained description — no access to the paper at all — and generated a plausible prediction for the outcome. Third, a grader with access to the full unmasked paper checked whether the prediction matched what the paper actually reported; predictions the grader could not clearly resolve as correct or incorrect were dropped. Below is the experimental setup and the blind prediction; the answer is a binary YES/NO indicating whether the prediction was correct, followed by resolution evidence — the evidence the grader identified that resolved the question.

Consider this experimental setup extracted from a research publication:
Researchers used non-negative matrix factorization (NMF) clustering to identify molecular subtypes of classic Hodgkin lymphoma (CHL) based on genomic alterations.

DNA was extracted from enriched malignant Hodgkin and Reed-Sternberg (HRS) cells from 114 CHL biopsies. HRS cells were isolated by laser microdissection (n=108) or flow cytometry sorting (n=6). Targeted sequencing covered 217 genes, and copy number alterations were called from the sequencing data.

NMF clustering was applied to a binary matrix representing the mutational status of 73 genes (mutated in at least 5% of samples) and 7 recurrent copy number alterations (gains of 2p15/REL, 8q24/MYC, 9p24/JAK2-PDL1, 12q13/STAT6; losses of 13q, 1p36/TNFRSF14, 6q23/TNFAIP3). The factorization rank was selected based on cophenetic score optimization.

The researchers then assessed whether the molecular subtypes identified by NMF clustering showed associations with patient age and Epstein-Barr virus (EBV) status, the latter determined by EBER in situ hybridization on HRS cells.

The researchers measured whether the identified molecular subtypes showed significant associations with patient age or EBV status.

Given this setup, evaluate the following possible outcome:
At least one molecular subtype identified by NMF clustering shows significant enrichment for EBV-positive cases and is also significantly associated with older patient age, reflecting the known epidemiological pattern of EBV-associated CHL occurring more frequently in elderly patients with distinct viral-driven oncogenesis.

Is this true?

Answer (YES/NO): NO